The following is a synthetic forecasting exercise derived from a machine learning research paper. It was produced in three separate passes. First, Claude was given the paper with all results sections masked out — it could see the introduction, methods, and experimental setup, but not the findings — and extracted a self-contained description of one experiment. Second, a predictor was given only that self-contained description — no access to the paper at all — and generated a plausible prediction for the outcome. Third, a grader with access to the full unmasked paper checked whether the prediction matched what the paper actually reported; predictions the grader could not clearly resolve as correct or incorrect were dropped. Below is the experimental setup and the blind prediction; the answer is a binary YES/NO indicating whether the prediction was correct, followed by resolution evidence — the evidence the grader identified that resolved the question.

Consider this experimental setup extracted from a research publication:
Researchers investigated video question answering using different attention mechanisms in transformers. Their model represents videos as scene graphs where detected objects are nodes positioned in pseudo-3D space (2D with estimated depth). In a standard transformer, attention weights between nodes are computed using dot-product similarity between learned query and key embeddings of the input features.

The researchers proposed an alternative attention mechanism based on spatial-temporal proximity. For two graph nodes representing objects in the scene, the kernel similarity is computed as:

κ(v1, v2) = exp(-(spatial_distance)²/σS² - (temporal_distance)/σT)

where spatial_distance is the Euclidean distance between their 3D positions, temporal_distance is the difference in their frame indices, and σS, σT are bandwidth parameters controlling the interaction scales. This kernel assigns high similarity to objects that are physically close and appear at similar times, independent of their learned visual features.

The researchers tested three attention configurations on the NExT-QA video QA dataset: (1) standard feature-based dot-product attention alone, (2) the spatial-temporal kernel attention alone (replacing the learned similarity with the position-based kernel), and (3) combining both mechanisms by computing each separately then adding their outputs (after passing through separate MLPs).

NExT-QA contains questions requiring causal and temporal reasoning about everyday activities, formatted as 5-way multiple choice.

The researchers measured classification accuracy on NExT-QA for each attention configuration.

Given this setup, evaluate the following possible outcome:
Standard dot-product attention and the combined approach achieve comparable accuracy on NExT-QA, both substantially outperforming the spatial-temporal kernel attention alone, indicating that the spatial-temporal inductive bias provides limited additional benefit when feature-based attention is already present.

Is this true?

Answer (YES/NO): NO